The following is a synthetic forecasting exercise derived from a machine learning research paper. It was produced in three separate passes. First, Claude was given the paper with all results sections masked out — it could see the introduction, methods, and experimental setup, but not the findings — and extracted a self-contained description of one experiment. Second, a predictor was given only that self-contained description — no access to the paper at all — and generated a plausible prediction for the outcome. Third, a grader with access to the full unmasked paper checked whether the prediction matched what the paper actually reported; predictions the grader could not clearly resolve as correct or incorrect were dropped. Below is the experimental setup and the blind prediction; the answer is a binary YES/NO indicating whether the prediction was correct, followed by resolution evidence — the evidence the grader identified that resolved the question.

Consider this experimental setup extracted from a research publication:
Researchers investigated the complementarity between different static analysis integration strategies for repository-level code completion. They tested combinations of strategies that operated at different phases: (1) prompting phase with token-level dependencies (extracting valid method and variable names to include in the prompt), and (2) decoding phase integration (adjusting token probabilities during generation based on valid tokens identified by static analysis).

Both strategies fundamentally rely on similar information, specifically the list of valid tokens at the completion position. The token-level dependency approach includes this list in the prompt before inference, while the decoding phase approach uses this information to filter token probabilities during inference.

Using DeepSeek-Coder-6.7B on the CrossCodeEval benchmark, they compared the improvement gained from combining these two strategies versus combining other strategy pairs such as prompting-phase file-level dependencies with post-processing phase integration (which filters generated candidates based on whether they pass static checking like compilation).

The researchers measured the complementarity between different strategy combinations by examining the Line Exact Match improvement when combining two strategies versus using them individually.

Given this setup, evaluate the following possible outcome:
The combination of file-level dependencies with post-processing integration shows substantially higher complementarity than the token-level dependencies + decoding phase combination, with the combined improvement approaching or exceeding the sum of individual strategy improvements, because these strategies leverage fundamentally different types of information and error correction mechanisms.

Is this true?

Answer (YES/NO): NO